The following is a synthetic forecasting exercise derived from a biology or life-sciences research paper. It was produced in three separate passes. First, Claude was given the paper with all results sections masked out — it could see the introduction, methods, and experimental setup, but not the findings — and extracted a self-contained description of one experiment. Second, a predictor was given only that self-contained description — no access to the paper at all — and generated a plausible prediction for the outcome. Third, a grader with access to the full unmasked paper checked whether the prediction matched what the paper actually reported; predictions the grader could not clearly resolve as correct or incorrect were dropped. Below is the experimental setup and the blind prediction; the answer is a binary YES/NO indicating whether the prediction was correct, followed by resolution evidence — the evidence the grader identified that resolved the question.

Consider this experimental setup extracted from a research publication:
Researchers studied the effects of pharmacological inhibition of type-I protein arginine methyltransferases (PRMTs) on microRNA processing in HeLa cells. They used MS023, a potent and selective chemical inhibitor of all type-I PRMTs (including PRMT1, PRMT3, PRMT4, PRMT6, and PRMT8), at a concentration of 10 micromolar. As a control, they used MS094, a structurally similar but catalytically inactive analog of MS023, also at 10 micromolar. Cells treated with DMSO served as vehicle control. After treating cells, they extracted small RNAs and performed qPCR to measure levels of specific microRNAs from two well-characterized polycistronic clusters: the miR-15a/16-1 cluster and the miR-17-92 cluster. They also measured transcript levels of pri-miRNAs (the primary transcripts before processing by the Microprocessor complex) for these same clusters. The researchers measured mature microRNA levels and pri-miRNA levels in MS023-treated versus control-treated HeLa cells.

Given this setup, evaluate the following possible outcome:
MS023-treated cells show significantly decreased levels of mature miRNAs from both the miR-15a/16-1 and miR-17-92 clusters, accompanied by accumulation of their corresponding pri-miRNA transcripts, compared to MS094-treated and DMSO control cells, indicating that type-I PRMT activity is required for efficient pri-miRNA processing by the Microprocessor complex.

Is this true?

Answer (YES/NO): NO